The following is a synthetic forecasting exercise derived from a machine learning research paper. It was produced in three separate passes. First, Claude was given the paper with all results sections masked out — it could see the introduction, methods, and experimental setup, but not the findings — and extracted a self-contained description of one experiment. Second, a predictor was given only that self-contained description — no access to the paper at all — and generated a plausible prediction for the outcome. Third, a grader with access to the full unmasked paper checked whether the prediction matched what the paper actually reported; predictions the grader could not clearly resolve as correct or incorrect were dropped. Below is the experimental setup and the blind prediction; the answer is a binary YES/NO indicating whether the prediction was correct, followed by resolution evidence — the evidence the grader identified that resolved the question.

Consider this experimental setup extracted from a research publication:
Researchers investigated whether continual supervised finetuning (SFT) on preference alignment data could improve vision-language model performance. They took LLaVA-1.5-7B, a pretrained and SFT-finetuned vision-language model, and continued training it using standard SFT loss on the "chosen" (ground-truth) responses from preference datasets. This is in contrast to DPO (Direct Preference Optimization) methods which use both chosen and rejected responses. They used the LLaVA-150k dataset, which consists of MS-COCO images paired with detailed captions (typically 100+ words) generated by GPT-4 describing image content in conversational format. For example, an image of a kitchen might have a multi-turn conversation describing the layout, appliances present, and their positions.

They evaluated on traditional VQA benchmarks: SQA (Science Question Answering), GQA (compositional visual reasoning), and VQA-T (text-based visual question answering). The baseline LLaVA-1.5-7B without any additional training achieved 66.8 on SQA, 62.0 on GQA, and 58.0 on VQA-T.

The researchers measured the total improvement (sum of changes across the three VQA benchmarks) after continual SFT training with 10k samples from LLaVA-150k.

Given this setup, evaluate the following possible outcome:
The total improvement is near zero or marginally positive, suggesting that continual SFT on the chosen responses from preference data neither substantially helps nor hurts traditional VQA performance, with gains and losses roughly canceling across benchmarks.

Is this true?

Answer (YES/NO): NO